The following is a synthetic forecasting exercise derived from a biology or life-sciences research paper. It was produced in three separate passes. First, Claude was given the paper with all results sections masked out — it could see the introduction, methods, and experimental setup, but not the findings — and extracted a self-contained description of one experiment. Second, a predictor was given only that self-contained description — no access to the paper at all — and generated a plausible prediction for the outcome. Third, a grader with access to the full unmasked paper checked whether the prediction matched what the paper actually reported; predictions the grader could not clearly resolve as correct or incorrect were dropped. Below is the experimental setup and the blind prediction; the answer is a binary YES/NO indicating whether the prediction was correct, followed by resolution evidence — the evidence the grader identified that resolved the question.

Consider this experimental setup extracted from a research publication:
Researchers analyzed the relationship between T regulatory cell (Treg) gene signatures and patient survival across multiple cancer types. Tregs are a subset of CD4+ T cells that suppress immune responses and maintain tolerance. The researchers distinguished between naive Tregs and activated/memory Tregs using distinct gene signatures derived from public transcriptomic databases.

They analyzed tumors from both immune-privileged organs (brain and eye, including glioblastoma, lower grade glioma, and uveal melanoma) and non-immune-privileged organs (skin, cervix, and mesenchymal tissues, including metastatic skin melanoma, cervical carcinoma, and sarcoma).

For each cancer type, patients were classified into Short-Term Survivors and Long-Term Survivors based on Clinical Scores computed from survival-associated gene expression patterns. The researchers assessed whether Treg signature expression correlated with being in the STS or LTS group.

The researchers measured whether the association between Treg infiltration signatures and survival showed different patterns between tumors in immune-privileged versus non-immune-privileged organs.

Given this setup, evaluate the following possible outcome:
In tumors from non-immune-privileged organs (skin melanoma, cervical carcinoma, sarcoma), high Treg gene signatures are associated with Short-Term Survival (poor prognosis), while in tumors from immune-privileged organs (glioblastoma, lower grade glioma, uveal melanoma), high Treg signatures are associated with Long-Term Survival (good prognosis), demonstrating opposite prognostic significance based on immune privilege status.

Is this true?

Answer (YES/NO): NO